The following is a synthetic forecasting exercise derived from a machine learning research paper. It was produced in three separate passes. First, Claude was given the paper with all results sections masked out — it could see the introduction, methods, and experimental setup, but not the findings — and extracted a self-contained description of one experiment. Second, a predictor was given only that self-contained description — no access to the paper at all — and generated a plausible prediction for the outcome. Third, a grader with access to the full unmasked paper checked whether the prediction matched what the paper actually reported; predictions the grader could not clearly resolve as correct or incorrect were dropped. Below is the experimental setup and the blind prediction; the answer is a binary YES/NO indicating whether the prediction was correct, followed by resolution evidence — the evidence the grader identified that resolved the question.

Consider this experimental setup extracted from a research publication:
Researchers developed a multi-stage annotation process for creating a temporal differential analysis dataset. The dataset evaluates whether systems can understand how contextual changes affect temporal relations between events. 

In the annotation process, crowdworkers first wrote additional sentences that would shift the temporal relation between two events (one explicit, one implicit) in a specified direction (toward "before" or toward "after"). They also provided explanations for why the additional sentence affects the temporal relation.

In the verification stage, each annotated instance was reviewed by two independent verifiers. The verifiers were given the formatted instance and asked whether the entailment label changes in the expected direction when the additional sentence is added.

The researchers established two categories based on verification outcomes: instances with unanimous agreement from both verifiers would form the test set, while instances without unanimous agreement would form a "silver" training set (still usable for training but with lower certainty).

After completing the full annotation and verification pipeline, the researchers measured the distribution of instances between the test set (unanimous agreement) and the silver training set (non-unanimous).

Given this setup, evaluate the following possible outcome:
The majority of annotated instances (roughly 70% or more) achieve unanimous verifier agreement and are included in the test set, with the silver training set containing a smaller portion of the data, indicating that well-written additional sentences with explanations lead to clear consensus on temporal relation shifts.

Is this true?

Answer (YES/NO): NO